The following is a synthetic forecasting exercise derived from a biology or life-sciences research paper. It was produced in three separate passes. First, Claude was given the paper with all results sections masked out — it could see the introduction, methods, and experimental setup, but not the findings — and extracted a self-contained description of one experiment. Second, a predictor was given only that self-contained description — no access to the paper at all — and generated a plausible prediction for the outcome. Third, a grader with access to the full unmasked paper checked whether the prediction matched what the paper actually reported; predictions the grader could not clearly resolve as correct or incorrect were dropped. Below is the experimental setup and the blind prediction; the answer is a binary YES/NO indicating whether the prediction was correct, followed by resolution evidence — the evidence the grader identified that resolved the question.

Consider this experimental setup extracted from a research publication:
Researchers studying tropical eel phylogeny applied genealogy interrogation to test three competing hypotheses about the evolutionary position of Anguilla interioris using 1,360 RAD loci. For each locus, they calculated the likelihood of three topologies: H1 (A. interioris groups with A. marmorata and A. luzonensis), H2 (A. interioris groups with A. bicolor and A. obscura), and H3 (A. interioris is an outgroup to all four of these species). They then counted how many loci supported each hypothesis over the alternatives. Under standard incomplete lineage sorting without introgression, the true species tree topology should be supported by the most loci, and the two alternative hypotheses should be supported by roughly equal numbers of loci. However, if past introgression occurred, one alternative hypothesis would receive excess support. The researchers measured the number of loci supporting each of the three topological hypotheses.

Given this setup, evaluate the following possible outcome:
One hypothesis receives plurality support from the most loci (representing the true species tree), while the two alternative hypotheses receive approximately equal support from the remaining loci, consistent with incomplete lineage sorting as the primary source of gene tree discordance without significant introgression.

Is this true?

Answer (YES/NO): NO